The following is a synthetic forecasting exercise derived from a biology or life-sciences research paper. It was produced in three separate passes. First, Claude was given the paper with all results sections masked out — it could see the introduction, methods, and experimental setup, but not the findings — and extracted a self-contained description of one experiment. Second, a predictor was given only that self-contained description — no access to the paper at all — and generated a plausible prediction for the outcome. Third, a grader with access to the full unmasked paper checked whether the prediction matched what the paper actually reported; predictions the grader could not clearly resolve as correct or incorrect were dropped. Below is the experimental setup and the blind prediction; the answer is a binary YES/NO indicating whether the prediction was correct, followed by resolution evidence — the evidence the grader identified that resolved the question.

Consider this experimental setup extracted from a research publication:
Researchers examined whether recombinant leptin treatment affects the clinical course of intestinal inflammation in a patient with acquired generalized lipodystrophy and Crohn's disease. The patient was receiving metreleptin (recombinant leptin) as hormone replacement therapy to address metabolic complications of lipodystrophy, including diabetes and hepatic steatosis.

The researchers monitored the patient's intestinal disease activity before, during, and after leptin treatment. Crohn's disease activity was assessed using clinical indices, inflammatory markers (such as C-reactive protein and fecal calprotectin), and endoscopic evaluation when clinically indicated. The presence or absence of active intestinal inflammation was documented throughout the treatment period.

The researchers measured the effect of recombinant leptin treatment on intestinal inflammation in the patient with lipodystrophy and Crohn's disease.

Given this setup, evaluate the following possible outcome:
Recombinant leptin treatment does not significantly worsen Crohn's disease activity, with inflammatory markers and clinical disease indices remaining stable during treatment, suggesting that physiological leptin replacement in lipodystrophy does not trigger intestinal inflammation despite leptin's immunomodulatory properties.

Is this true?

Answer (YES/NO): NO